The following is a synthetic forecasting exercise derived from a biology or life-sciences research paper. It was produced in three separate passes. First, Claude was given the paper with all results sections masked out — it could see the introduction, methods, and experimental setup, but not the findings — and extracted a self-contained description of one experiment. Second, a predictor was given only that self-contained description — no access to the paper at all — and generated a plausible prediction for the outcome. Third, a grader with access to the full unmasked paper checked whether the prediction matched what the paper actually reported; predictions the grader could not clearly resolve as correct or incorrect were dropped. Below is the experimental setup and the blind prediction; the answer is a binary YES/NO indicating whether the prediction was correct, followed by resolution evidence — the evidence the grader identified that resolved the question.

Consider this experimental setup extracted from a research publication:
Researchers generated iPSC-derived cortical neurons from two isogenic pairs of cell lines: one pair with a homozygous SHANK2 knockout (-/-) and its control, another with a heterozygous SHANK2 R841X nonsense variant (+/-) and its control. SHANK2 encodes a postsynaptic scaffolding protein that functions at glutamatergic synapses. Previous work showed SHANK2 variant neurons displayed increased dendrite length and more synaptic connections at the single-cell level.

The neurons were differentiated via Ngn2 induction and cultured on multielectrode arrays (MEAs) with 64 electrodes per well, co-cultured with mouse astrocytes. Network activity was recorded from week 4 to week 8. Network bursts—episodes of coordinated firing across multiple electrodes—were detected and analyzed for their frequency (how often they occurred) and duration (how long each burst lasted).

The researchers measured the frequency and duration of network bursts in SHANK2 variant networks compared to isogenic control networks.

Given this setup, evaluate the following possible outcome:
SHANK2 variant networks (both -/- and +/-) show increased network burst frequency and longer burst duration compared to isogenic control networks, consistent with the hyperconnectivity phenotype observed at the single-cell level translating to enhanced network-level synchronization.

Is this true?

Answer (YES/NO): NO